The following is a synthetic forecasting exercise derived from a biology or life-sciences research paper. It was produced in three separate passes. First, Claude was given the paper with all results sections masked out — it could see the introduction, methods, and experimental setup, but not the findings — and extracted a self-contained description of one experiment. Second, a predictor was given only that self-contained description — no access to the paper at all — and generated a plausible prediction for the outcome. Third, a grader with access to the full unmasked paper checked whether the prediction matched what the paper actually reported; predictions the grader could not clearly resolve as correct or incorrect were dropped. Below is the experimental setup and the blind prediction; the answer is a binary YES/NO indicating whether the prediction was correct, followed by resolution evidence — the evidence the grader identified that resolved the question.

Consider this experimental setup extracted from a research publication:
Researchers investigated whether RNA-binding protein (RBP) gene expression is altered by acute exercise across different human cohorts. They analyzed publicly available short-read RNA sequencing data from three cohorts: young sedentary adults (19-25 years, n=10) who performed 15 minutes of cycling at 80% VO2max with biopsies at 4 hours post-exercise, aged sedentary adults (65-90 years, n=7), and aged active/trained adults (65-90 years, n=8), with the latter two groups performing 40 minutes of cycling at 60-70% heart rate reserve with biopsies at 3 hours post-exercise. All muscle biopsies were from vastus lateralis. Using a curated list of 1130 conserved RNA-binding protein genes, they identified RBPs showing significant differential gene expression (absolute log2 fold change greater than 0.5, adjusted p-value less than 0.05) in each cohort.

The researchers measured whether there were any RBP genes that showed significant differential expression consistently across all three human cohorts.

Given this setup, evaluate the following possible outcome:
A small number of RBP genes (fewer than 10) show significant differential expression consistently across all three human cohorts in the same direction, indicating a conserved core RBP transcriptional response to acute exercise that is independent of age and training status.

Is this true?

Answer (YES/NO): NO